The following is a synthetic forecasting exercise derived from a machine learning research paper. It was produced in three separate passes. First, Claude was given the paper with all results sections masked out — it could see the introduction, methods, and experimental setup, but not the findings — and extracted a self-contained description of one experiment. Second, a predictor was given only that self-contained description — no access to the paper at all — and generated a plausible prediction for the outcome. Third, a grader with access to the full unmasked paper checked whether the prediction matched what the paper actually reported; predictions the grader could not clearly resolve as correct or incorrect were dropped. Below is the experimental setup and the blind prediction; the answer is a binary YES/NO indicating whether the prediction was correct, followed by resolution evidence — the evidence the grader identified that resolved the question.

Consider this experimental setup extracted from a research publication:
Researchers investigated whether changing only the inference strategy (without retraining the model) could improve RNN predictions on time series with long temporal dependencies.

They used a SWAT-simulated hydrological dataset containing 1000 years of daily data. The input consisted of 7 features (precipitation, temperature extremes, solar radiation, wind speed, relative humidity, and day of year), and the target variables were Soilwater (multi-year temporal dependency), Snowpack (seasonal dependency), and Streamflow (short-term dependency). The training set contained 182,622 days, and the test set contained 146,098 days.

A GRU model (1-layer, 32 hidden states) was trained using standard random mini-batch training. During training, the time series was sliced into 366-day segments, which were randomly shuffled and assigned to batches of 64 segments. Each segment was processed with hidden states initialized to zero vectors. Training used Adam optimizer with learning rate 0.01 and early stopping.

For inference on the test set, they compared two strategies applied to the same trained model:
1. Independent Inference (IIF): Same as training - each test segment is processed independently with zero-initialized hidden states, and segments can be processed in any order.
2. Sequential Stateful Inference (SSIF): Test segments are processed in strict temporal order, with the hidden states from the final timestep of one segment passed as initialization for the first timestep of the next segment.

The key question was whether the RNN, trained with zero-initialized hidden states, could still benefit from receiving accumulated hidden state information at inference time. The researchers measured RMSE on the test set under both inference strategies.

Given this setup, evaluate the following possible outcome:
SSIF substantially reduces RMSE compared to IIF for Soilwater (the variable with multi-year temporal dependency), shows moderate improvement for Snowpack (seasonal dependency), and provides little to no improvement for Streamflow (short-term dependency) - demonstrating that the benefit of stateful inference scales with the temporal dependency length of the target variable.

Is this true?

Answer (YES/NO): NO